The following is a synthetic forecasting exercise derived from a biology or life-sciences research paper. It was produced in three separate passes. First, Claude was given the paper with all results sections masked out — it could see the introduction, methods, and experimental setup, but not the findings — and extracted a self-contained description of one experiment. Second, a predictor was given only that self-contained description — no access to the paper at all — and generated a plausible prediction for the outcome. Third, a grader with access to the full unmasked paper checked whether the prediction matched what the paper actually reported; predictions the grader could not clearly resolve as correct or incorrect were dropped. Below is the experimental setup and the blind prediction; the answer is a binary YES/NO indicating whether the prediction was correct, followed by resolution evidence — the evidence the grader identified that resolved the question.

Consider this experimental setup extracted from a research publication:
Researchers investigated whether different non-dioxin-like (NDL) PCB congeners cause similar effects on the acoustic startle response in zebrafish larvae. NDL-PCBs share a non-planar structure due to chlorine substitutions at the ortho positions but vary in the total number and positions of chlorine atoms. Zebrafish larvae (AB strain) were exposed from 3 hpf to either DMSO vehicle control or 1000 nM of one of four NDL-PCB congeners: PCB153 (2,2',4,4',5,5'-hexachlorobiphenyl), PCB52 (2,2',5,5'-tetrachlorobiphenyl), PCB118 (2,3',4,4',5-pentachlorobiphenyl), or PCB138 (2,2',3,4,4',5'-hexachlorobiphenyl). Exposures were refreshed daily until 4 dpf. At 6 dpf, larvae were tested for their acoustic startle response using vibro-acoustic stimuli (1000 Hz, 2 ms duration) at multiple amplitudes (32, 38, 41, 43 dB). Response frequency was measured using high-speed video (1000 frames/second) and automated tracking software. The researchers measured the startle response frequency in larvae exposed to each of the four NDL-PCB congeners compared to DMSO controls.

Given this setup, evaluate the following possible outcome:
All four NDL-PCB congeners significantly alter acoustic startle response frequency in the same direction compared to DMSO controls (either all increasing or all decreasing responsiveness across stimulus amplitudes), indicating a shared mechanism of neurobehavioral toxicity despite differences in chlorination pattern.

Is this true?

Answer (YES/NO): NO